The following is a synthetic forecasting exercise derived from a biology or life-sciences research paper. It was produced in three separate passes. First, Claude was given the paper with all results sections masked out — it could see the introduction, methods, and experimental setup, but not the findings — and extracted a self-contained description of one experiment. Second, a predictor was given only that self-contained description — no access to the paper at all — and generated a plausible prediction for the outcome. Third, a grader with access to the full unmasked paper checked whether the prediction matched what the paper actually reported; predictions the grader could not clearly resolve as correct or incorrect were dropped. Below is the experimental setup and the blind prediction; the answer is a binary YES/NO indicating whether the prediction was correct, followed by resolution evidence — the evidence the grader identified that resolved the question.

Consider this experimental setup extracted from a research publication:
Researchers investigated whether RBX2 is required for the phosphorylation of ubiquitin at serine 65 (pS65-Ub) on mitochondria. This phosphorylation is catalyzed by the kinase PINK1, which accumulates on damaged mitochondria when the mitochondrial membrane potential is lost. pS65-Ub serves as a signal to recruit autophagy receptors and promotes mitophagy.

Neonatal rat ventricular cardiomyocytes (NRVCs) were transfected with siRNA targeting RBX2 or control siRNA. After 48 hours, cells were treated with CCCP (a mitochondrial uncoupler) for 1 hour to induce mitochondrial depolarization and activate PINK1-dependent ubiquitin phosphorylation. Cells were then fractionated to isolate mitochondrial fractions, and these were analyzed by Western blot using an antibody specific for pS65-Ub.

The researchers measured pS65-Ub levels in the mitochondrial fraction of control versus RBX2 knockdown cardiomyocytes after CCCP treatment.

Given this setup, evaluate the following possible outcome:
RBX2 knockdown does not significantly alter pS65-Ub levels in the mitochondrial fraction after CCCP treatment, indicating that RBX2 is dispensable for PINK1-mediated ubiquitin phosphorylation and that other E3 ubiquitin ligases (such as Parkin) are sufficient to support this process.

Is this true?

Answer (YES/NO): NO